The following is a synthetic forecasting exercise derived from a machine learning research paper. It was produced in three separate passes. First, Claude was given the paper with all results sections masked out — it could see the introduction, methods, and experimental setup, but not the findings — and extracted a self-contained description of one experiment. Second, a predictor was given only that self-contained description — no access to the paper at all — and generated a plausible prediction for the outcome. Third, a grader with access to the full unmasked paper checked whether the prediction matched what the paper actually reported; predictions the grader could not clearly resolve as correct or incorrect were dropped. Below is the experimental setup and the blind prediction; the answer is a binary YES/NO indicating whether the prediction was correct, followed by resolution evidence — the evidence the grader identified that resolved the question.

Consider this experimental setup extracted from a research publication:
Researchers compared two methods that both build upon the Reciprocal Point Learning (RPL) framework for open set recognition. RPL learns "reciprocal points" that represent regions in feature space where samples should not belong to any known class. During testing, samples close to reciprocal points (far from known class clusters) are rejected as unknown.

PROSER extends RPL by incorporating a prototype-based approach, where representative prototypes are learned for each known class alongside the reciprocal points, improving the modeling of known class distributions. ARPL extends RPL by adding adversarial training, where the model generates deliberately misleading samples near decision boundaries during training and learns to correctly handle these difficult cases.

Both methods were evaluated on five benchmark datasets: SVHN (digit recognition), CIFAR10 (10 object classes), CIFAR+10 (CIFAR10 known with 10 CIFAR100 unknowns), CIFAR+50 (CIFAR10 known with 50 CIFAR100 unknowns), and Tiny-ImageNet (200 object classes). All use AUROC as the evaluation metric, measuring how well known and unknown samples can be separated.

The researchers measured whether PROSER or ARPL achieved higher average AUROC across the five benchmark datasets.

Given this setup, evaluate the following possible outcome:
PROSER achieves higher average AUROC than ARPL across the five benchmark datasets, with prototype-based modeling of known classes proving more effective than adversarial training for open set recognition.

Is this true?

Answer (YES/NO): NO